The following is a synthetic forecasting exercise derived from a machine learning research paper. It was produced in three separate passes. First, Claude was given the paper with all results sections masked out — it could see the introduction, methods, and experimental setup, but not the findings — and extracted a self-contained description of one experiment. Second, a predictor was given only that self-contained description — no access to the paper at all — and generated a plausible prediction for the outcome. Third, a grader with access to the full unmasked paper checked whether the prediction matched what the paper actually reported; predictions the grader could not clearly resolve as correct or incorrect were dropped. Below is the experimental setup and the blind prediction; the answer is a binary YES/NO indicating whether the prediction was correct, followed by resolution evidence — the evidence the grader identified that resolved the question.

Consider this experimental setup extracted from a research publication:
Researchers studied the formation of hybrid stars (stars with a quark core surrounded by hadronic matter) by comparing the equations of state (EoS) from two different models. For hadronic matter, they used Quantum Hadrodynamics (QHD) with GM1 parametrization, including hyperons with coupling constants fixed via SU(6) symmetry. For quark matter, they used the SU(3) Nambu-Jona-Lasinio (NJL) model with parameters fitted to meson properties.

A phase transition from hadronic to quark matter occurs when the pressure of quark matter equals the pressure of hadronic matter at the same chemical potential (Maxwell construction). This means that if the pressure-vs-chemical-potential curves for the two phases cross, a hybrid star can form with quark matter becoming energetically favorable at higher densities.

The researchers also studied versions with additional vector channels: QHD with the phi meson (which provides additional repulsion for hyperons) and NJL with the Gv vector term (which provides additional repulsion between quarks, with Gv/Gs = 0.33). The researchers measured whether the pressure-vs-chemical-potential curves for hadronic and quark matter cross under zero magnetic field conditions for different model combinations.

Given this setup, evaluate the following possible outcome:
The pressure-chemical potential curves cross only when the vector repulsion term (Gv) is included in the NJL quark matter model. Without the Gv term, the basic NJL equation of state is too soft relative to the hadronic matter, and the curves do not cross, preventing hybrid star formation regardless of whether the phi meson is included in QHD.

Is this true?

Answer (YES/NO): NO